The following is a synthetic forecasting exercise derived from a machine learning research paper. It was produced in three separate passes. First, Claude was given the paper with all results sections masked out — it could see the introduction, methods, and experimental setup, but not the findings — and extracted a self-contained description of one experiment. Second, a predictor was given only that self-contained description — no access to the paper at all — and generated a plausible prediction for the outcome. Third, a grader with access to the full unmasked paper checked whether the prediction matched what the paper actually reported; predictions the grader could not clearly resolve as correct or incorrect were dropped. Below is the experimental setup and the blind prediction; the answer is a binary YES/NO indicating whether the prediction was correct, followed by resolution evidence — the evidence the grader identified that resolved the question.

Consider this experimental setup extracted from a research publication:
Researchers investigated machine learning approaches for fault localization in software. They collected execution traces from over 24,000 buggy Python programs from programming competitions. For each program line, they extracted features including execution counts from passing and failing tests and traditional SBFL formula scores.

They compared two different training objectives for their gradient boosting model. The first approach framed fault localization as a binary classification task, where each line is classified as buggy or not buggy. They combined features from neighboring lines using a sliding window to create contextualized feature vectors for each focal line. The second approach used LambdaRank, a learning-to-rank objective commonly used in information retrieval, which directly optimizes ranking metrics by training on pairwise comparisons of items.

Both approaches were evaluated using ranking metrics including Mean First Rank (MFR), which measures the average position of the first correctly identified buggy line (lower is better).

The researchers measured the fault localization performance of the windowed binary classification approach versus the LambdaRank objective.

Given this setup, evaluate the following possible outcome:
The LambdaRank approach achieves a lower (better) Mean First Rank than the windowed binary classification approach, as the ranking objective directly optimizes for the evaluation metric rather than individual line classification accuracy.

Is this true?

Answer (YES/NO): NO